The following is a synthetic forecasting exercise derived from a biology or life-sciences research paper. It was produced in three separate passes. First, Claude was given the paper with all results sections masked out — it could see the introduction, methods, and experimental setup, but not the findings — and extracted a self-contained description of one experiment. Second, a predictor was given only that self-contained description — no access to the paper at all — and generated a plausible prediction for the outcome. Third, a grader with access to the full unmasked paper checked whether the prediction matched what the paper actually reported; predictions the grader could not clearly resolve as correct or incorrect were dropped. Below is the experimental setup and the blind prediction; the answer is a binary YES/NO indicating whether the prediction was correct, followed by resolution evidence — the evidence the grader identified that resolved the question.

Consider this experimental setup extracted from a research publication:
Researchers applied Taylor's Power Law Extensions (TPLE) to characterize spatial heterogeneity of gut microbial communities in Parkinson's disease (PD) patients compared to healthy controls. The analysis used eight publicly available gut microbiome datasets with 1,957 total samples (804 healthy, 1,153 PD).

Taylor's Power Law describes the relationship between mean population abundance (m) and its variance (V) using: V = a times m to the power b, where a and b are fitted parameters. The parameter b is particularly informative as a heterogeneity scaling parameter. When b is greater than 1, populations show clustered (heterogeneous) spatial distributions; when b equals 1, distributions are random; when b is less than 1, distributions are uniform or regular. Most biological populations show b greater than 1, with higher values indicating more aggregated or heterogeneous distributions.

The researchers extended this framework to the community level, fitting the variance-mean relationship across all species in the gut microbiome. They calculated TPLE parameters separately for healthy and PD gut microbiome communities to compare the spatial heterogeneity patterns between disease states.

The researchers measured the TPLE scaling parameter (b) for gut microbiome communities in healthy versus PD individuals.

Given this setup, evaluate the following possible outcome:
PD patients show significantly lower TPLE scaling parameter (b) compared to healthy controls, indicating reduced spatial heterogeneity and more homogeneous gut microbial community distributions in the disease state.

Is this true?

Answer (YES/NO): NO